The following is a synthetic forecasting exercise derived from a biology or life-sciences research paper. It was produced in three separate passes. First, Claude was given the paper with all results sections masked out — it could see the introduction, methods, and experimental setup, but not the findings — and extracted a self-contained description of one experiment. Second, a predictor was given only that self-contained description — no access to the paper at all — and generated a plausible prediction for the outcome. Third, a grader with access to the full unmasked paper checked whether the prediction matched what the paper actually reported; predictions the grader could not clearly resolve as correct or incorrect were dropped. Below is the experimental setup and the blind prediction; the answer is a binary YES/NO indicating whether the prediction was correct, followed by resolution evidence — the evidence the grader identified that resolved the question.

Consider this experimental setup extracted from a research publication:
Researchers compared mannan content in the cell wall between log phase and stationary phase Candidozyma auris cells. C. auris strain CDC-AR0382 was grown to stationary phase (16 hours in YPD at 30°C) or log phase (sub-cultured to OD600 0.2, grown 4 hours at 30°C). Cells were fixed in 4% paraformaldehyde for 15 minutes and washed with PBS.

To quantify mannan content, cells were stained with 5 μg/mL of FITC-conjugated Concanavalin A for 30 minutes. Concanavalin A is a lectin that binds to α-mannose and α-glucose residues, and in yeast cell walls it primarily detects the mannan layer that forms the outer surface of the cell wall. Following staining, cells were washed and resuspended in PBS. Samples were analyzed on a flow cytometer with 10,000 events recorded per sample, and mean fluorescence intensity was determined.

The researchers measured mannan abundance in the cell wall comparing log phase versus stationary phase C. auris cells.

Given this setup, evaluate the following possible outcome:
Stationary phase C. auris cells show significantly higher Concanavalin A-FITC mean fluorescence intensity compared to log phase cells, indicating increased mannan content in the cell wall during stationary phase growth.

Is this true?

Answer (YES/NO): NO